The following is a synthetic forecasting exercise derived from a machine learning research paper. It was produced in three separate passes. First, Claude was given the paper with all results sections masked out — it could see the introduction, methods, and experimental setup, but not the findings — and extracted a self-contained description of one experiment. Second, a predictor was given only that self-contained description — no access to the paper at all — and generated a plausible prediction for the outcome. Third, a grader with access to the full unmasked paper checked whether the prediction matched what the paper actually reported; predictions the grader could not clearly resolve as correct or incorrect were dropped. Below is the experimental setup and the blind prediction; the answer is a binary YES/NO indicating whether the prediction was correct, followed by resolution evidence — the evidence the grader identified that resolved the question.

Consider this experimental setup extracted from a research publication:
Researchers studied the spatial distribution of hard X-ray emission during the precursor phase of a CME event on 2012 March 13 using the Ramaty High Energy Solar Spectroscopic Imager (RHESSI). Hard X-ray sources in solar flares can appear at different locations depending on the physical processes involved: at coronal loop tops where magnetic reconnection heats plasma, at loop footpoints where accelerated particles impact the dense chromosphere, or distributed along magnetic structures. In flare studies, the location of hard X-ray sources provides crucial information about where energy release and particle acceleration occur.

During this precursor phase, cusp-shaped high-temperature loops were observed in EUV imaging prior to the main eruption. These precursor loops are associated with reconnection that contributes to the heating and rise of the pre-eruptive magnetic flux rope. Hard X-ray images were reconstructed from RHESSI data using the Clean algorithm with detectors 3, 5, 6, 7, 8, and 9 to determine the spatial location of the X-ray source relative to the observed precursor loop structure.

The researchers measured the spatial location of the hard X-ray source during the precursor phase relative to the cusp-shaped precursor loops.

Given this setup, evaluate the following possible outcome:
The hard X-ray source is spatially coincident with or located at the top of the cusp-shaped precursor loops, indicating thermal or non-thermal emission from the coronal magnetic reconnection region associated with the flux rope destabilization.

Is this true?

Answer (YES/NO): YES